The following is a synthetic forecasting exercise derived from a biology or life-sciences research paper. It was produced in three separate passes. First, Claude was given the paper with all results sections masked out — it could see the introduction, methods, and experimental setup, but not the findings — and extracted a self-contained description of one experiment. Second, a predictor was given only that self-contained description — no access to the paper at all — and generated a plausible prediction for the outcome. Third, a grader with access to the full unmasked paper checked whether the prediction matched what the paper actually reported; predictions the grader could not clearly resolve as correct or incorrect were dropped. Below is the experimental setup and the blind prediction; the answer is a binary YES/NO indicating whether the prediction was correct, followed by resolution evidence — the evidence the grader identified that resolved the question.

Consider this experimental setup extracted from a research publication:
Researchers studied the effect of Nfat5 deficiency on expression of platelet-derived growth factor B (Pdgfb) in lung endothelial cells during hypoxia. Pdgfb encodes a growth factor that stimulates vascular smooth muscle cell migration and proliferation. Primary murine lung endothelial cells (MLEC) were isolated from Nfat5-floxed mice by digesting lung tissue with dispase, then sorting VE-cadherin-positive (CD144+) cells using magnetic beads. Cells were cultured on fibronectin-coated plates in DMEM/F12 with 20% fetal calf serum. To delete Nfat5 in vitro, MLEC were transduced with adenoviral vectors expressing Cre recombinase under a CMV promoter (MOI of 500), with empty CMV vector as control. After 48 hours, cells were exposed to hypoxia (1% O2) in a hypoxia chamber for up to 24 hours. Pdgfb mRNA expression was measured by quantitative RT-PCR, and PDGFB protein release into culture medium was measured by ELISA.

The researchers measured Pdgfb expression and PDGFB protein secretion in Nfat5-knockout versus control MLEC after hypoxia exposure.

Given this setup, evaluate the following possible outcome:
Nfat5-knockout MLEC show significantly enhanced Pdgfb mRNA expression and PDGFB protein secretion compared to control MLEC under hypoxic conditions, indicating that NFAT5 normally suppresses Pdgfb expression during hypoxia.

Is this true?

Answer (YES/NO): YES